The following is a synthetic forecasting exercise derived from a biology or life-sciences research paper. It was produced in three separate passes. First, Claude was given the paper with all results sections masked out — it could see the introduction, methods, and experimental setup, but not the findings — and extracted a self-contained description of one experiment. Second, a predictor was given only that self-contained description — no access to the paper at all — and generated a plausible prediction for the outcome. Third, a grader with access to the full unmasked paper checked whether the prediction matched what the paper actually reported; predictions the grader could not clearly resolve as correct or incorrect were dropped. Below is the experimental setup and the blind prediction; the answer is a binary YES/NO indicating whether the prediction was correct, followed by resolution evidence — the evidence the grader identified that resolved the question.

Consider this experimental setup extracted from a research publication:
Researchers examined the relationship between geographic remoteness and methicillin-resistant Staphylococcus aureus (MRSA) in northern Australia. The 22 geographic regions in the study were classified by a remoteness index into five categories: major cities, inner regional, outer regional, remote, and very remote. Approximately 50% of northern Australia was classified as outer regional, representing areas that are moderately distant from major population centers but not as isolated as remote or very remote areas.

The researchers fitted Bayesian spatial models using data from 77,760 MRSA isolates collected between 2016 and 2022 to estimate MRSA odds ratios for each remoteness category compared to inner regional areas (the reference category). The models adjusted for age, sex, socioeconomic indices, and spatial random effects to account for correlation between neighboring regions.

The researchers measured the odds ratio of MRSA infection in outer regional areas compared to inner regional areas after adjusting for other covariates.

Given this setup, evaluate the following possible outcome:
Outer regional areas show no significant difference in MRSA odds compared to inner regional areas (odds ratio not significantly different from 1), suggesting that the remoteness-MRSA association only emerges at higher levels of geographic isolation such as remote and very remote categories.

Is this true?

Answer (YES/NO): NO